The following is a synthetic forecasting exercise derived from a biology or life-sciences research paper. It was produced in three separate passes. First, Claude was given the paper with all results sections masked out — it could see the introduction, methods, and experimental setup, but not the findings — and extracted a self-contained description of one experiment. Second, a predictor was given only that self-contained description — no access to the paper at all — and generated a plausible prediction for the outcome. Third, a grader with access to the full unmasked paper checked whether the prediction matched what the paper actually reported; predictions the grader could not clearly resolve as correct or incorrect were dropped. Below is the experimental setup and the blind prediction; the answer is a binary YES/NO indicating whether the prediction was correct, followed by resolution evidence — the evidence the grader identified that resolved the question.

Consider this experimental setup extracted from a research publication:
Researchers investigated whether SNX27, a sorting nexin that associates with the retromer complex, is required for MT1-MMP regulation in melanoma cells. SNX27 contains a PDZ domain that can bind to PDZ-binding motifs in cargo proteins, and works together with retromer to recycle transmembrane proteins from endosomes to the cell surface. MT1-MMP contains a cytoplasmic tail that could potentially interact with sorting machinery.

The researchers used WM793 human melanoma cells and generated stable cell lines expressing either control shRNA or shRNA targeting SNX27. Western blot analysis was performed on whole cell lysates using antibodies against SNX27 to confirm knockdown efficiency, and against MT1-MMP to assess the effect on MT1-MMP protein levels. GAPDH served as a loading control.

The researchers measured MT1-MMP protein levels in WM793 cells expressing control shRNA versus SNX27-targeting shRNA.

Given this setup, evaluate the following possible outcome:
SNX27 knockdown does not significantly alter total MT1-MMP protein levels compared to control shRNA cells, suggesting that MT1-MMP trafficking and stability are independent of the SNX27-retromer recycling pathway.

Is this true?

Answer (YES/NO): NO